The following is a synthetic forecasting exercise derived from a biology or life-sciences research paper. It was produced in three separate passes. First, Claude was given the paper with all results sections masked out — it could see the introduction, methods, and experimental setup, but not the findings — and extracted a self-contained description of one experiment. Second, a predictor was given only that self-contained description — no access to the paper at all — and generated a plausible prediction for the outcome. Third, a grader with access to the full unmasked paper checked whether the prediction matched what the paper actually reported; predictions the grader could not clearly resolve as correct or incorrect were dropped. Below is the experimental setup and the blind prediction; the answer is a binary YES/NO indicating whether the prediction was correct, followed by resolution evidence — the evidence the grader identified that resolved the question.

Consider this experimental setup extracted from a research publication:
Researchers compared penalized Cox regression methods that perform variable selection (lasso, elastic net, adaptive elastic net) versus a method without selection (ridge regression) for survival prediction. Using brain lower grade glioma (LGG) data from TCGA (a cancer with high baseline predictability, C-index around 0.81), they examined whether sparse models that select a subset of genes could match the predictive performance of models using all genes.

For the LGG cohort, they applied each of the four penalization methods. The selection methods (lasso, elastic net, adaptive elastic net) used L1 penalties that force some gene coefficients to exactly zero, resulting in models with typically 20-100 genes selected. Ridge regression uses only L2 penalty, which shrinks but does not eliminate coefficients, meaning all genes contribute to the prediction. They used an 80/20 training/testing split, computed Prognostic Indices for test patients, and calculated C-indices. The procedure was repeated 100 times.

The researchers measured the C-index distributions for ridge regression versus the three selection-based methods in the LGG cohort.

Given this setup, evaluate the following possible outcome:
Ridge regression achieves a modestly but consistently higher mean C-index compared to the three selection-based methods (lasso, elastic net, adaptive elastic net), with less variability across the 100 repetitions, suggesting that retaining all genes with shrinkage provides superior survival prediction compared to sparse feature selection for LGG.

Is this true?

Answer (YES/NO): NO